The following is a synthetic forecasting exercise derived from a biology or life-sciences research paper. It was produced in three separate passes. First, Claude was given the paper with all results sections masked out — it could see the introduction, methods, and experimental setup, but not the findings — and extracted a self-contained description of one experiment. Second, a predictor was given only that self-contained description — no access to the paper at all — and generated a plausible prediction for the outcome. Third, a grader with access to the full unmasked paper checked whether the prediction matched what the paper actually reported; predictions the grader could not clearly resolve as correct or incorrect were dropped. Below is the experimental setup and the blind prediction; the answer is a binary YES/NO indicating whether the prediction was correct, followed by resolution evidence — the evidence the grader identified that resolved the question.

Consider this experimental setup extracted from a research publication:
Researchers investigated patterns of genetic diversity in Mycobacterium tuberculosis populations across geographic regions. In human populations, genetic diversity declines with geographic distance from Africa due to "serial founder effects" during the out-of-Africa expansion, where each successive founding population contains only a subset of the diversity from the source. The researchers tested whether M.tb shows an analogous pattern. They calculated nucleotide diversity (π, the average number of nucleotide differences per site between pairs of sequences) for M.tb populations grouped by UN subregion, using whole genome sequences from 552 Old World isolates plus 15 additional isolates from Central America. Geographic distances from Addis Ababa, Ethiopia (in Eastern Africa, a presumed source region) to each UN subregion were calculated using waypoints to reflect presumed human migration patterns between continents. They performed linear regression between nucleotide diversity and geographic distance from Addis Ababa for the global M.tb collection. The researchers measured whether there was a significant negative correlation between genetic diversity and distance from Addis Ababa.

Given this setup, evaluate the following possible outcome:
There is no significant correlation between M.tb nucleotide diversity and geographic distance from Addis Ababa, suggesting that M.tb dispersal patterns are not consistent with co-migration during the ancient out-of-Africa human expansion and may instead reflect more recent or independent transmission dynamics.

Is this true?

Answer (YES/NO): YES